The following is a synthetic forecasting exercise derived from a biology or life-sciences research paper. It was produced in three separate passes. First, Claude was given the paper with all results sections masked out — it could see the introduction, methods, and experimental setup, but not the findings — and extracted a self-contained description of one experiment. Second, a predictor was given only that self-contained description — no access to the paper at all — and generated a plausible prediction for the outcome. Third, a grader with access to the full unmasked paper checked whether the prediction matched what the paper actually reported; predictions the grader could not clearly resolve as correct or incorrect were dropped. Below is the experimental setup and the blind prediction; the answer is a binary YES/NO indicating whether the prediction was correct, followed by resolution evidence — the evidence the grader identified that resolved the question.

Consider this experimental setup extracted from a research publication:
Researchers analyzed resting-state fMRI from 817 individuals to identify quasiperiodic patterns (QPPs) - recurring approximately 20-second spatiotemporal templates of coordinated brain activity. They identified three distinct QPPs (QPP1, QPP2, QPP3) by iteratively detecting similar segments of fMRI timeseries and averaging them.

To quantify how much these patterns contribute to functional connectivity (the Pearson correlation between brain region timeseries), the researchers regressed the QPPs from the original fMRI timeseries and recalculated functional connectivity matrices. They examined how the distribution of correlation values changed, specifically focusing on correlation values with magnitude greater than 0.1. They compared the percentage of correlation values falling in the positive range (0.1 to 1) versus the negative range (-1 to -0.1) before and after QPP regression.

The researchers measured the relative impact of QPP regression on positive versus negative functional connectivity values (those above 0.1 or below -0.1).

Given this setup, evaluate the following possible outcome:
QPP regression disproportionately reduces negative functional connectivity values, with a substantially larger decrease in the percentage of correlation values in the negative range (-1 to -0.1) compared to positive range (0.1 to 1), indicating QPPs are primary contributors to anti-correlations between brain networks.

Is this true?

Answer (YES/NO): YES